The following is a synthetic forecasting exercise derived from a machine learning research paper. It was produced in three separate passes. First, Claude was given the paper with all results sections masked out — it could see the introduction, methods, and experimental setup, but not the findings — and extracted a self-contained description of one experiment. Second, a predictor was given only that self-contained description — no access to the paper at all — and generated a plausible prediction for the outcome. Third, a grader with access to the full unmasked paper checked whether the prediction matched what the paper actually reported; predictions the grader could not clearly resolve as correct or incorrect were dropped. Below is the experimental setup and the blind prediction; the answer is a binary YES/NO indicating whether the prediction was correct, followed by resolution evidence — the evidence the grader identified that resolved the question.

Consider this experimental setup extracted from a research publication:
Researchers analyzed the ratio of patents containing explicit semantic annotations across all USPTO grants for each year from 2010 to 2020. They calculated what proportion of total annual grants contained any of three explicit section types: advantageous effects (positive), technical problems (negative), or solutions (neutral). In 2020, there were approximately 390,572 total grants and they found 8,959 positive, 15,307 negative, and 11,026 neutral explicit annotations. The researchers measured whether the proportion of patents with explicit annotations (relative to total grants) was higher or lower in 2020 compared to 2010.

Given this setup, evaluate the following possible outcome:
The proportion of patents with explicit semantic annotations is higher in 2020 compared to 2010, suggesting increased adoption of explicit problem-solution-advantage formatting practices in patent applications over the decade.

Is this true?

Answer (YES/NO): YES